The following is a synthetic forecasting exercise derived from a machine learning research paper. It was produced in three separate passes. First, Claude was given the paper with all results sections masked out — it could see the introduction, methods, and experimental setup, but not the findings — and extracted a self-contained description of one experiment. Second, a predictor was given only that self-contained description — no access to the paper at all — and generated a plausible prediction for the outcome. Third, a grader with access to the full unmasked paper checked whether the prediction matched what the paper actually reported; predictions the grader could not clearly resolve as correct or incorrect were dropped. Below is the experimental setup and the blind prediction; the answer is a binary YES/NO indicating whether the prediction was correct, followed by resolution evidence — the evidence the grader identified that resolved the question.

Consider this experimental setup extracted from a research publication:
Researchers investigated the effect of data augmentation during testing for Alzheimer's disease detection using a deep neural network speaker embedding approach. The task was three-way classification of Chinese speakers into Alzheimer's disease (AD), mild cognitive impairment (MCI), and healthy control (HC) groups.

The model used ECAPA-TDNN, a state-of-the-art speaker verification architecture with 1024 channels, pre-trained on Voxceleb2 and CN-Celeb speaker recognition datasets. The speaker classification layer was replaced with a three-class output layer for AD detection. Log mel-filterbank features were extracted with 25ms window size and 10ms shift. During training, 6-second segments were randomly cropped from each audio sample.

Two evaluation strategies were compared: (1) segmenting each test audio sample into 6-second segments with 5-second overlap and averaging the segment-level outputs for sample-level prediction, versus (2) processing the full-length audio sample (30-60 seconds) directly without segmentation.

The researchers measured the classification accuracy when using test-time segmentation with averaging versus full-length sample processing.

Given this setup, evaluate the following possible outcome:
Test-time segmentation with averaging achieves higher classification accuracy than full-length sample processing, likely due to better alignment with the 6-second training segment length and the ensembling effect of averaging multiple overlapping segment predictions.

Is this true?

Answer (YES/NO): YES